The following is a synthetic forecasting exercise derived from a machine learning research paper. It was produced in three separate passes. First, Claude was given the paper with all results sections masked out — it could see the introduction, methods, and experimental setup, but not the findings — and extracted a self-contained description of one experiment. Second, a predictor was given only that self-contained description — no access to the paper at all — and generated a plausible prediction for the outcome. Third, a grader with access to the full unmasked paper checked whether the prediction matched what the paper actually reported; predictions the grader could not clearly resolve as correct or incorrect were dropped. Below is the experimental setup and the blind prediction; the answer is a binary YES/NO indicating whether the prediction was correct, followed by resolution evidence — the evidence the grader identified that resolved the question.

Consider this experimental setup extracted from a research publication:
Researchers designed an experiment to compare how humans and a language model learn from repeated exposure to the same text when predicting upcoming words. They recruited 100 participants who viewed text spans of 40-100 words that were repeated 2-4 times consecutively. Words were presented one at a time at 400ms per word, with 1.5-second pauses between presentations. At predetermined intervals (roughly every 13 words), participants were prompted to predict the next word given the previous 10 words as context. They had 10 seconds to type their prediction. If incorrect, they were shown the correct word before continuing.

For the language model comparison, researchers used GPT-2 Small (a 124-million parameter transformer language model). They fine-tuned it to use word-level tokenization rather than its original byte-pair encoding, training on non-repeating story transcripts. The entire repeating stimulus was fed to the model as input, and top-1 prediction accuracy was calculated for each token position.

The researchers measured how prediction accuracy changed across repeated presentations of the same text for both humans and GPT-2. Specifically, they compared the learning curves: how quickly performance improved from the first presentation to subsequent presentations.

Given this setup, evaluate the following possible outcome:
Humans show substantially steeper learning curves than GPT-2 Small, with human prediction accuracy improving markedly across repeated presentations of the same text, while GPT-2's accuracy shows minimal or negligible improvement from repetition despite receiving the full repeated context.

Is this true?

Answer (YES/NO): NO